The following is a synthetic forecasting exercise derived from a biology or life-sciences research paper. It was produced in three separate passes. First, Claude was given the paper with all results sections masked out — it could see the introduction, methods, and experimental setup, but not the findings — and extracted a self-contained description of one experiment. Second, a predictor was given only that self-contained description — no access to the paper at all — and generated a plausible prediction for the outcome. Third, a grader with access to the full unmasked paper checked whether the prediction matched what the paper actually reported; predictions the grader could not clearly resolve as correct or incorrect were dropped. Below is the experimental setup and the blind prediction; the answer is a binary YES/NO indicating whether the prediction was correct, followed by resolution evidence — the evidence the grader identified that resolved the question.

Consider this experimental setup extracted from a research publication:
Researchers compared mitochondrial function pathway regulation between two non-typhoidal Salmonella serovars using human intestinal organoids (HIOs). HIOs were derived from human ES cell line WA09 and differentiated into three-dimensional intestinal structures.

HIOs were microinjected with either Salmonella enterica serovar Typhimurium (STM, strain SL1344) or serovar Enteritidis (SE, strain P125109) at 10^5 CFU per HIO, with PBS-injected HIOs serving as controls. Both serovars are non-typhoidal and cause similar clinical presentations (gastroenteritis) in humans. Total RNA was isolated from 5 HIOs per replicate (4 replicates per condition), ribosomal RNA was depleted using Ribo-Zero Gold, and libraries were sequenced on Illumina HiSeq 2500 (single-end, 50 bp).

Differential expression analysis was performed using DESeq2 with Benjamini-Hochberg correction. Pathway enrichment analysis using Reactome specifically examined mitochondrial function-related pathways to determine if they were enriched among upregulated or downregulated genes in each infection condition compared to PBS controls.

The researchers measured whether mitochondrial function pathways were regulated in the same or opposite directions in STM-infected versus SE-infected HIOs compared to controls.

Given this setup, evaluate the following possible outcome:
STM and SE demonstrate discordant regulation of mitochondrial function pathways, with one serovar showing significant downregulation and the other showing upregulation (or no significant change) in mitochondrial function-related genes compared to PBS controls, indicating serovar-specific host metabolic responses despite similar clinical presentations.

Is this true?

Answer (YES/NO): YES